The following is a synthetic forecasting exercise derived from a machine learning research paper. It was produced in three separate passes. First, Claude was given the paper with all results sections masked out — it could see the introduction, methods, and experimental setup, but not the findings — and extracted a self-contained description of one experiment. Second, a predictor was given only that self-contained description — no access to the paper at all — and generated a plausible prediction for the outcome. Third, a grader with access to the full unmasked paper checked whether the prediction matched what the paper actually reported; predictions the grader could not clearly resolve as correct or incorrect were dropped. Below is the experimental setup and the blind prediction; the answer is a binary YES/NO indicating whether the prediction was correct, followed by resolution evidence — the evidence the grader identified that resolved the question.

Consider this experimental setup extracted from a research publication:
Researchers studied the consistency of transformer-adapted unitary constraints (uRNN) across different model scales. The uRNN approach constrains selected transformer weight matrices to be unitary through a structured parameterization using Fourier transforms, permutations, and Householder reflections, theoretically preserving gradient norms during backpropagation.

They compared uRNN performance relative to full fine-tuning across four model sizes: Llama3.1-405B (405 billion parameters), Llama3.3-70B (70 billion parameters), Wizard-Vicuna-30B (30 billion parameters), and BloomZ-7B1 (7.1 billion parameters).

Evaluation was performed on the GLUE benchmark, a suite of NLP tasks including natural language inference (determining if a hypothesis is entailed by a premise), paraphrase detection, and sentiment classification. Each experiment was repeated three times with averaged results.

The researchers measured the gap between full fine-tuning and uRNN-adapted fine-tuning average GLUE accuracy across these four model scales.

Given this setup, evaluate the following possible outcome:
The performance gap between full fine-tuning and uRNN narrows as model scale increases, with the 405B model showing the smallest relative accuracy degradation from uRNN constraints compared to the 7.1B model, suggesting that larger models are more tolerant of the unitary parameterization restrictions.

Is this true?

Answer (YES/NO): YES